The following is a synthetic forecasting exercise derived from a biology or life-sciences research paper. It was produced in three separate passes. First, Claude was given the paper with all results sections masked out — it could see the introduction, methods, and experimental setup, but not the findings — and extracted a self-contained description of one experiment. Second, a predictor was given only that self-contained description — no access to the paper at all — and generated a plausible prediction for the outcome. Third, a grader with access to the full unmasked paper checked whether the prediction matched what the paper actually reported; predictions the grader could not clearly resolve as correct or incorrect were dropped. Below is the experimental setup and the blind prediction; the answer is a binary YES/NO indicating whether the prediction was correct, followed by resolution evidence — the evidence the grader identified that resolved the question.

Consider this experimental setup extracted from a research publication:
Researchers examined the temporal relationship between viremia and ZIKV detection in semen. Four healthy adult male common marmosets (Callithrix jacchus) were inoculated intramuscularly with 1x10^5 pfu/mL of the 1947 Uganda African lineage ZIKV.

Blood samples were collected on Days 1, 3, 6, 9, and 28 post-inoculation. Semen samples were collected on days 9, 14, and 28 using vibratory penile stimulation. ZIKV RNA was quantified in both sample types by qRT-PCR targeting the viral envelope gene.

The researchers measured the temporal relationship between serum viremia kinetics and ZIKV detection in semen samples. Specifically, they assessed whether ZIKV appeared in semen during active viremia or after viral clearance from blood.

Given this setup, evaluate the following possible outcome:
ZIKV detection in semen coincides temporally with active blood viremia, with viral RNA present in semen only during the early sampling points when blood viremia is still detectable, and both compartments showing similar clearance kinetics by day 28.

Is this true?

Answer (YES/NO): NO